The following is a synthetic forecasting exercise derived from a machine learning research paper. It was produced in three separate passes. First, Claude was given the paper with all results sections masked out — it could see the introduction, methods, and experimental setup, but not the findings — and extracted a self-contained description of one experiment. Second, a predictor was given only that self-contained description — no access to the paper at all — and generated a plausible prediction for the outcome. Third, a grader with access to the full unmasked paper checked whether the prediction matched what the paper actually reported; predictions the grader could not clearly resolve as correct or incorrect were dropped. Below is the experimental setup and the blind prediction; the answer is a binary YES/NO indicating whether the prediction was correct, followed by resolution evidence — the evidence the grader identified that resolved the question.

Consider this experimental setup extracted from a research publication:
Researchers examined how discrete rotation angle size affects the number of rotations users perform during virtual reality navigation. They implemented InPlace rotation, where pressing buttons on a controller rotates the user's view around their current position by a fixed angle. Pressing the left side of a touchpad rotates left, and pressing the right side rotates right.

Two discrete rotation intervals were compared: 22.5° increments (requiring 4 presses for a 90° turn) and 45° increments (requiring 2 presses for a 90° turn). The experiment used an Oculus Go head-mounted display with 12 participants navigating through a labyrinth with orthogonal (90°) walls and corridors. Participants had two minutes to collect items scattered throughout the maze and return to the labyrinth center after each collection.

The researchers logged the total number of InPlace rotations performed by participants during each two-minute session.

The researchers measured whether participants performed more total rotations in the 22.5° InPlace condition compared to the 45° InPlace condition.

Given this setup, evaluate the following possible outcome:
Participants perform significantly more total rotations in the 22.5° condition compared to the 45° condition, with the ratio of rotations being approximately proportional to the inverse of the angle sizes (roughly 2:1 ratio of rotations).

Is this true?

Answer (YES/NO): NO